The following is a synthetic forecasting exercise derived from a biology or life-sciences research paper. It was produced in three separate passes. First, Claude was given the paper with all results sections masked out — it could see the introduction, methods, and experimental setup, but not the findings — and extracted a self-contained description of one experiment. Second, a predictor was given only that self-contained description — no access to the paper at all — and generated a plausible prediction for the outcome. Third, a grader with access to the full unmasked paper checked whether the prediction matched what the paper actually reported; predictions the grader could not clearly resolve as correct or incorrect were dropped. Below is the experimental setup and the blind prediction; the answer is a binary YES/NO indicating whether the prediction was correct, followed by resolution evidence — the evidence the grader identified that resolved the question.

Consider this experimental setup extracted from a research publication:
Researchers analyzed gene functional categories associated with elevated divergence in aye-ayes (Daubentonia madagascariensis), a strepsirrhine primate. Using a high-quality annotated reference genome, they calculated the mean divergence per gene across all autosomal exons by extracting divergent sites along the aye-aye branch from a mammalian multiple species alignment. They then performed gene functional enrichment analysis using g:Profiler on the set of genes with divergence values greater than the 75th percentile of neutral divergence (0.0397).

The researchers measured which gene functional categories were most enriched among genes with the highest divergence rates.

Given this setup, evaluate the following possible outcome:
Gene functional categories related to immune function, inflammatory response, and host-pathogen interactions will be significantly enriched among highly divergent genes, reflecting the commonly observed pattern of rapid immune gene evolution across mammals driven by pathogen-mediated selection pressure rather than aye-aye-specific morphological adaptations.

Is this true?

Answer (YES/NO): YES